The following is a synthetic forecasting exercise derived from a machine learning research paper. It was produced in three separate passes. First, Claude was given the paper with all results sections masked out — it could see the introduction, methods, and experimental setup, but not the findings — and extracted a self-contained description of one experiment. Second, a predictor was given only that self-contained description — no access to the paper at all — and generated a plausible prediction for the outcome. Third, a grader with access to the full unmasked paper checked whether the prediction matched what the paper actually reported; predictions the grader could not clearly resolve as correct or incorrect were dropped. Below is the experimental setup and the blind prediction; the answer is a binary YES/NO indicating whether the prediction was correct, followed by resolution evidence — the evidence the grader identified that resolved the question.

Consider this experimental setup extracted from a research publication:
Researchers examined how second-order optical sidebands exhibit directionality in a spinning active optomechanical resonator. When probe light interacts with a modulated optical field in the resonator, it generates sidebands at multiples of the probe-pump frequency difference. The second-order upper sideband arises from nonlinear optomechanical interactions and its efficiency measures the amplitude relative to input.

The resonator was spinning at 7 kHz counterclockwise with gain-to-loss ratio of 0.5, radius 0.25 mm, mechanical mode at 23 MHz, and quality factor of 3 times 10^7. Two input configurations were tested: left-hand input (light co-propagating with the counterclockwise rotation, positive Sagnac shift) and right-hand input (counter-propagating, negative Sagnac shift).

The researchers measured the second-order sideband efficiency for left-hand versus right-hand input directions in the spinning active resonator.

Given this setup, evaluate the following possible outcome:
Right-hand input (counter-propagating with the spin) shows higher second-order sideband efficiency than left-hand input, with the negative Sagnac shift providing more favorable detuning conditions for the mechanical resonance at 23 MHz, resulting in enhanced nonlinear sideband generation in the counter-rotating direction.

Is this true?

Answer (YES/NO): YES